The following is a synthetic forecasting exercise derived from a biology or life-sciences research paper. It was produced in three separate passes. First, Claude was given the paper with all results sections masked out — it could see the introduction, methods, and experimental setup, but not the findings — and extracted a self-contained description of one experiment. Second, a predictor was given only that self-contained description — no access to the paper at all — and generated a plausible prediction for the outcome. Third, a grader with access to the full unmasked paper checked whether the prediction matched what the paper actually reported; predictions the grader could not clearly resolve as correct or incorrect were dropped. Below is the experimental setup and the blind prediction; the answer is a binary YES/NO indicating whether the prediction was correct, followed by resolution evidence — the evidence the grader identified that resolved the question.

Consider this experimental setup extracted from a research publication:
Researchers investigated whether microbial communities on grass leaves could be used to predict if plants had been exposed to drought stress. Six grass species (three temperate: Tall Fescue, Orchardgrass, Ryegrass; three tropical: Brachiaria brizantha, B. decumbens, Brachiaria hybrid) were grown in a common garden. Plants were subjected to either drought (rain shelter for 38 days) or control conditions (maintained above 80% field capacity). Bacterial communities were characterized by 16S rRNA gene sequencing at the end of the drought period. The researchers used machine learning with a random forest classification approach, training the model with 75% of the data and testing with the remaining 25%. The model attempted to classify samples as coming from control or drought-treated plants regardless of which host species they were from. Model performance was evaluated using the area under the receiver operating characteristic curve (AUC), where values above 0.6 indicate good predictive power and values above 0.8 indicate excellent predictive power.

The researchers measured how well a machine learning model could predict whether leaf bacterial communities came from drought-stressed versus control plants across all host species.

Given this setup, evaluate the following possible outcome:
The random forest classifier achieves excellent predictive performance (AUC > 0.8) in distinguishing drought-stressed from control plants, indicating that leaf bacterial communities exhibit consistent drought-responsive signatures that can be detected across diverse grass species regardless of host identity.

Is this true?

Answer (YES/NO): YES